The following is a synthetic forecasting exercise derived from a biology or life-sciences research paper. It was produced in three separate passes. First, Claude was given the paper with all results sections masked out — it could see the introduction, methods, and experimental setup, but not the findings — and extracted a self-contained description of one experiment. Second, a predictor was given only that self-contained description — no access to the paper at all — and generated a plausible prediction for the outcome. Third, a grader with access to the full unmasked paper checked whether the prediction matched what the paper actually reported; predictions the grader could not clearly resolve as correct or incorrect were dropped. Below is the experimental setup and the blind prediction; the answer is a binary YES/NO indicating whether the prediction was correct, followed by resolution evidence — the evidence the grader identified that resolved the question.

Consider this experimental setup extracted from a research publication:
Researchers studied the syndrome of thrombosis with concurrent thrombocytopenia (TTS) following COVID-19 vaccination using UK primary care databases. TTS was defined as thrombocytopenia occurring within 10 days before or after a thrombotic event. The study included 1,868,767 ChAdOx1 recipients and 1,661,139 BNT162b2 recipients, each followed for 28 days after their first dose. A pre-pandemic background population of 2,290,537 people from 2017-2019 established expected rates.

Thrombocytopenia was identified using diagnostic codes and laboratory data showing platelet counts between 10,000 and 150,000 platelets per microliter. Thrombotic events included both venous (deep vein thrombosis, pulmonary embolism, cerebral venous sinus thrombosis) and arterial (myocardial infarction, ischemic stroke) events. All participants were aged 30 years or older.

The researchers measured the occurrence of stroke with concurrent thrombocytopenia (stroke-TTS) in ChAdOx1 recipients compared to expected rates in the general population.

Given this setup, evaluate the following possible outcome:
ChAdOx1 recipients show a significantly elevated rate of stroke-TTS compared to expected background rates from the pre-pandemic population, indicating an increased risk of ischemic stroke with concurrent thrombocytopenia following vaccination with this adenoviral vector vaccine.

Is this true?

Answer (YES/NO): NO